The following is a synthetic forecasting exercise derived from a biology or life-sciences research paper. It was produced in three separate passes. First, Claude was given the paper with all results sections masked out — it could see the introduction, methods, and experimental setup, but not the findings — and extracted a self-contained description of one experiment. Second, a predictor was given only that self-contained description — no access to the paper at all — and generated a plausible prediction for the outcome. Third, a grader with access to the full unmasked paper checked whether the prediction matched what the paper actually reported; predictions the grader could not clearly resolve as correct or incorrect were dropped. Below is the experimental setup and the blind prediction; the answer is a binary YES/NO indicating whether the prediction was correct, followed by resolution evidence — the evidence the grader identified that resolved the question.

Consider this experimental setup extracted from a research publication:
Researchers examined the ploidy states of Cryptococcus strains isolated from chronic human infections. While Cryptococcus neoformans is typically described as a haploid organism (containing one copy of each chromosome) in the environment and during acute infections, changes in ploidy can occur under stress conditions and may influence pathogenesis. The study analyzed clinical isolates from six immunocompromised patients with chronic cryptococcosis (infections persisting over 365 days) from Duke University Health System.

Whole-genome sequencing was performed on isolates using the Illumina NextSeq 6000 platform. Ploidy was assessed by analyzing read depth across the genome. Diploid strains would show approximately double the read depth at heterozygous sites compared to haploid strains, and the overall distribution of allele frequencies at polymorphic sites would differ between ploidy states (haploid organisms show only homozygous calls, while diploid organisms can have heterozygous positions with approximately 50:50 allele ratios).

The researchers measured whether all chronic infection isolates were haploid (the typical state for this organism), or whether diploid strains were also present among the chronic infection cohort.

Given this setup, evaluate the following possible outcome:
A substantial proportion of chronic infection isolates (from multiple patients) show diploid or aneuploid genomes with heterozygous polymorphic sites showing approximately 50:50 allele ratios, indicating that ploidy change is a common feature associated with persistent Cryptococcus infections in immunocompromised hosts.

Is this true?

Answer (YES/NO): NO